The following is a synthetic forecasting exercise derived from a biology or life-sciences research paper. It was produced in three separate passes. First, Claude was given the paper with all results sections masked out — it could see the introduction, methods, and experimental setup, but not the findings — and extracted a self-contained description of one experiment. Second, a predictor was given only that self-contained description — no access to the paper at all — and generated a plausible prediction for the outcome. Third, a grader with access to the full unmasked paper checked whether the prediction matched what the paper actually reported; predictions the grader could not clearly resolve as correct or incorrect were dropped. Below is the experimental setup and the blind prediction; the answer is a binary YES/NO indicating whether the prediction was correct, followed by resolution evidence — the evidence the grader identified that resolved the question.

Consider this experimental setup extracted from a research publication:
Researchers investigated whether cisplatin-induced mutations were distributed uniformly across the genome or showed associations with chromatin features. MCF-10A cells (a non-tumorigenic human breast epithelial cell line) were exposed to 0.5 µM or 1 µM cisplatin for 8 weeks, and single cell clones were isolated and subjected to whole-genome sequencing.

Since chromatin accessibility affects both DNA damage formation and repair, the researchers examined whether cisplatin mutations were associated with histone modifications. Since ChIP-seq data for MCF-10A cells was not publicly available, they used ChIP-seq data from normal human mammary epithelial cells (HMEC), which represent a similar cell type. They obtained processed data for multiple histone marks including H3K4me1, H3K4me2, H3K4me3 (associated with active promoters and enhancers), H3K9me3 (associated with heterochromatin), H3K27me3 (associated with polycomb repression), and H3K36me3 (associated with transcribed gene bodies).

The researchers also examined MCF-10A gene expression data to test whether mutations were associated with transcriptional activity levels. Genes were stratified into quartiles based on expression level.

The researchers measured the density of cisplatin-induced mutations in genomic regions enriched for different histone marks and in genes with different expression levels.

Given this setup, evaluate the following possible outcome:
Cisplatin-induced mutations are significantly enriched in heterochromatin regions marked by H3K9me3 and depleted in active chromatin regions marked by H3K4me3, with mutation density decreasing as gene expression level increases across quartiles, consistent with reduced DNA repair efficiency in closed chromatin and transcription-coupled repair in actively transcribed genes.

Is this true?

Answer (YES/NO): NO